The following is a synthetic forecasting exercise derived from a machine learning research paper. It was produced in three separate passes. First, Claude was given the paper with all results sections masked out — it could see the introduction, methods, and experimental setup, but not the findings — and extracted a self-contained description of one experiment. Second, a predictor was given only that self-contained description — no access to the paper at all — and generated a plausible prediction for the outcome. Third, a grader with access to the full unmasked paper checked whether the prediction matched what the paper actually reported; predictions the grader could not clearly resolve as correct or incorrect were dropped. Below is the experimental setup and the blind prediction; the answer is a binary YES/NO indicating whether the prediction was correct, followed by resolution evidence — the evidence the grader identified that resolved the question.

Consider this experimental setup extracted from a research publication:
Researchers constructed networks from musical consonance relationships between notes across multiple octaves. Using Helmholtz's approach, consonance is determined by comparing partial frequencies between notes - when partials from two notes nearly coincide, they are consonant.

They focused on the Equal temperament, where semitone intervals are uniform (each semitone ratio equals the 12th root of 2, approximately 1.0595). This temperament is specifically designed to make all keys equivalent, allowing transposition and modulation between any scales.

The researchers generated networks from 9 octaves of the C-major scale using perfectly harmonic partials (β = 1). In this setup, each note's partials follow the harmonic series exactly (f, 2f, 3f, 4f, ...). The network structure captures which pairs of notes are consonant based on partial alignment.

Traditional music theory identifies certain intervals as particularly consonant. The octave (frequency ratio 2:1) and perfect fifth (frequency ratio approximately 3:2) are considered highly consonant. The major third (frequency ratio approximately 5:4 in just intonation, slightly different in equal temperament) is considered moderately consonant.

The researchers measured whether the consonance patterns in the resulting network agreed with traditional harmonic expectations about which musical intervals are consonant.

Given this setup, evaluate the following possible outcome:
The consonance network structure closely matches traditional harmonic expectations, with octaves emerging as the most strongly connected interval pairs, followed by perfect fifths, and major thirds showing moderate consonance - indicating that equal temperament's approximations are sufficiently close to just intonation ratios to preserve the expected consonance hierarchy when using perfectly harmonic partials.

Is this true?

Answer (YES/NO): NO